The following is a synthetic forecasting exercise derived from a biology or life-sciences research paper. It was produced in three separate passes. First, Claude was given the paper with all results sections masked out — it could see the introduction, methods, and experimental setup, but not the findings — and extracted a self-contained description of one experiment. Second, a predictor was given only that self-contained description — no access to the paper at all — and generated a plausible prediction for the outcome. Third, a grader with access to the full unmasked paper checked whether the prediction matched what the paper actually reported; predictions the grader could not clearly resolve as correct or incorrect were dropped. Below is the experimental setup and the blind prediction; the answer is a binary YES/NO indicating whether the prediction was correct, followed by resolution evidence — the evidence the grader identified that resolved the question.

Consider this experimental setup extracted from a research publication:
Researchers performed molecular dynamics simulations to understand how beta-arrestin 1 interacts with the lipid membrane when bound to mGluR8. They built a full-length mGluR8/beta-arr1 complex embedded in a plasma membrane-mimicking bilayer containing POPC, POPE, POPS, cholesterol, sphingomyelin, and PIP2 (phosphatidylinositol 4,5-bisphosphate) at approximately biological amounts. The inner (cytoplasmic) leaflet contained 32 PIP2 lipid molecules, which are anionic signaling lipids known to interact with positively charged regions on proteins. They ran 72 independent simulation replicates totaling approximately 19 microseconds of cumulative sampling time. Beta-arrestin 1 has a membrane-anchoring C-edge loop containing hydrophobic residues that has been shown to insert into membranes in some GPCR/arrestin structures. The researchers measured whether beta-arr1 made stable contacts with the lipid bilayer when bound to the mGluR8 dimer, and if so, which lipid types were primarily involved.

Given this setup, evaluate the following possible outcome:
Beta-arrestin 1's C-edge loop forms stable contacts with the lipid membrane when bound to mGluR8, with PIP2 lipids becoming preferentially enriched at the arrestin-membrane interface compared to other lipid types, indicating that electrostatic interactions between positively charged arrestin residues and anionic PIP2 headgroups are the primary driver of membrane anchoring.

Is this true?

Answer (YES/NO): NO